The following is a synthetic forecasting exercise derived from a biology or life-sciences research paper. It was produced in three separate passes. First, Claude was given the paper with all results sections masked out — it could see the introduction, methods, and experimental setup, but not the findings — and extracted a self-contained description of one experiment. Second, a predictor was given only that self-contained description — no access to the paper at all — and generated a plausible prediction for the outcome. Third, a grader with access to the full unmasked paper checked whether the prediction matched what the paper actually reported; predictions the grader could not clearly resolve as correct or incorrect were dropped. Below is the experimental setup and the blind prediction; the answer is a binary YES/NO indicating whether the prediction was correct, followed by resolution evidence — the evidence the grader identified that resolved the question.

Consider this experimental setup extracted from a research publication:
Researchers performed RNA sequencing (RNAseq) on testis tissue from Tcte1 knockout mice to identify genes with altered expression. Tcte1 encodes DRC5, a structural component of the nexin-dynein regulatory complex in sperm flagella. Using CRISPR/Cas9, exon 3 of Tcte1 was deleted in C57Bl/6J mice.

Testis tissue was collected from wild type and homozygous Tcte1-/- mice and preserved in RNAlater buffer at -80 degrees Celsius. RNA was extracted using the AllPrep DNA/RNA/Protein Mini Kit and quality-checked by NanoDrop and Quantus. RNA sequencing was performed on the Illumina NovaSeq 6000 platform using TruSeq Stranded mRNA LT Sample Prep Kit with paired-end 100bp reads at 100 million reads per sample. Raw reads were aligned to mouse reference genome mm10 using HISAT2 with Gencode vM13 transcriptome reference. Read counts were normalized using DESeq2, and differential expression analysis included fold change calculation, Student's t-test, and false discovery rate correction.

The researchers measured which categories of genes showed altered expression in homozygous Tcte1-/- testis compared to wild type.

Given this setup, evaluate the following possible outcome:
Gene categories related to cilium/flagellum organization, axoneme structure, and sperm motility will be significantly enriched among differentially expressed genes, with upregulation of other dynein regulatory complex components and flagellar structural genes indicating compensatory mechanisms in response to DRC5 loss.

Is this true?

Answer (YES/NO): NO